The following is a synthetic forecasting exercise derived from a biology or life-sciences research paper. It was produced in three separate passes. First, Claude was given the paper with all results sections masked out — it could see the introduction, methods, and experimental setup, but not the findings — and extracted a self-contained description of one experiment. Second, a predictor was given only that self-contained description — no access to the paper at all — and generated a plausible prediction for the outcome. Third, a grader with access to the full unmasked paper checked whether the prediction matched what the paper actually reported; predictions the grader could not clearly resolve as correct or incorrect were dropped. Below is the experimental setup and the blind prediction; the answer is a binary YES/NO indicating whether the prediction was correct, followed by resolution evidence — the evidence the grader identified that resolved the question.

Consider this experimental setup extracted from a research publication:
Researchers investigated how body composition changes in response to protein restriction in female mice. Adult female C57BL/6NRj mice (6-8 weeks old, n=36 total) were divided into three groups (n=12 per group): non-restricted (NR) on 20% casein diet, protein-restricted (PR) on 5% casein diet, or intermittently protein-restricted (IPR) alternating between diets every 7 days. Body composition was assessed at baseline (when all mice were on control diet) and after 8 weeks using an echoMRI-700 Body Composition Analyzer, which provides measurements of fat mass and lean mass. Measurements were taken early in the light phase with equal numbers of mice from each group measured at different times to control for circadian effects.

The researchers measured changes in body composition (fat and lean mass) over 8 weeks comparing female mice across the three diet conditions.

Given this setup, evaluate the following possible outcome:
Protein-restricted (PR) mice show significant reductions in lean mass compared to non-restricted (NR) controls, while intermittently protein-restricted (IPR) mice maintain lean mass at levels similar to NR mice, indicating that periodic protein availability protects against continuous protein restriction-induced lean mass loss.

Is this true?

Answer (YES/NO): NO